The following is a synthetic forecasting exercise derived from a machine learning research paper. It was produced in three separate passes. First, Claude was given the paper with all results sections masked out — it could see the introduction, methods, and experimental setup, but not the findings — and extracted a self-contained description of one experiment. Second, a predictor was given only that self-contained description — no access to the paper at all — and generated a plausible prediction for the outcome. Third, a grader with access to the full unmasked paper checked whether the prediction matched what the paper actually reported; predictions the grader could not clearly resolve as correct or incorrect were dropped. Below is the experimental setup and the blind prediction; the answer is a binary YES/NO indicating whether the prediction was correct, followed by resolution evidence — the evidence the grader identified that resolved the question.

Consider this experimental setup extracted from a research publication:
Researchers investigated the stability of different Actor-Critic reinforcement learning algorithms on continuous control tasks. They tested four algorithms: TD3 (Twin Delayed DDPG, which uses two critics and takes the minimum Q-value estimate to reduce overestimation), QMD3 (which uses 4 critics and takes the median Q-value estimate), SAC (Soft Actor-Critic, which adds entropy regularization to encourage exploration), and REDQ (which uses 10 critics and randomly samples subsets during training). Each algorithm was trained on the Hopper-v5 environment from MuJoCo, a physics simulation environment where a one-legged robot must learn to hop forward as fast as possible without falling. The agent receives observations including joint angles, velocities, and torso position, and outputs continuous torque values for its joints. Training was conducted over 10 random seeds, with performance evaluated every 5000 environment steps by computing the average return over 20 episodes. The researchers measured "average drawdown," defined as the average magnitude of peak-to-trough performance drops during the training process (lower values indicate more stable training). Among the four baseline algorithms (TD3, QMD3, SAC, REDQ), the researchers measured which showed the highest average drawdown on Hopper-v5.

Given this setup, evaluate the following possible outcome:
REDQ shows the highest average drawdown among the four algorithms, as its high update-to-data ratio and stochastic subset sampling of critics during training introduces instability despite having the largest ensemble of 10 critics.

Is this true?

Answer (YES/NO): NO